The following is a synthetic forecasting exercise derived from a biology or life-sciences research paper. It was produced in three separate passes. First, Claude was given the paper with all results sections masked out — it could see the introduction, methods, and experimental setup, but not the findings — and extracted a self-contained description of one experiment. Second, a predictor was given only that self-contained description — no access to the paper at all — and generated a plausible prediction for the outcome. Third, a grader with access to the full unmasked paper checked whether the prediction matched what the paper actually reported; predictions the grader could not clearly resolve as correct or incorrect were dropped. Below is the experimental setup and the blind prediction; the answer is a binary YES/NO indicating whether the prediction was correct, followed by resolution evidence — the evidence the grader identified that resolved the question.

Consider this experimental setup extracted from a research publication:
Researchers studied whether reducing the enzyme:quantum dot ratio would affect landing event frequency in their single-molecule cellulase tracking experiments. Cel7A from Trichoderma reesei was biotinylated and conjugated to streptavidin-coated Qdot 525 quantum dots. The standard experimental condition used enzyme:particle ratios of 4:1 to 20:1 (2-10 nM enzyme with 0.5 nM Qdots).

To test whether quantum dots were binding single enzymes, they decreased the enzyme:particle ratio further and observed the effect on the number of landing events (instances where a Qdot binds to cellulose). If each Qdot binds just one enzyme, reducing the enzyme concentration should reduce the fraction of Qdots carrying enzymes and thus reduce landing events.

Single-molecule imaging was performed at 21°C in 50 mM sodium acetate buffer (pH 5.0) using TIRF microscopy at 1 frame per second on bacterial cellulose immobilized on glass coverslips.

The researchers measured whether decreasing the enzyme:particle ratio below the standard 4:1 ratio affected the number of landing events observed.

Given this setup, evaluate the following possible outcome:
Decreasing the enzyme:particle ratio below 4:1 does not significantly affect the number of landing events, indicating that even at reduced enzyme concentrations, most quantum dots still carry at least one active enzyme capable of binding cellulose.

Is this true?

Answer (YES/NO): NO